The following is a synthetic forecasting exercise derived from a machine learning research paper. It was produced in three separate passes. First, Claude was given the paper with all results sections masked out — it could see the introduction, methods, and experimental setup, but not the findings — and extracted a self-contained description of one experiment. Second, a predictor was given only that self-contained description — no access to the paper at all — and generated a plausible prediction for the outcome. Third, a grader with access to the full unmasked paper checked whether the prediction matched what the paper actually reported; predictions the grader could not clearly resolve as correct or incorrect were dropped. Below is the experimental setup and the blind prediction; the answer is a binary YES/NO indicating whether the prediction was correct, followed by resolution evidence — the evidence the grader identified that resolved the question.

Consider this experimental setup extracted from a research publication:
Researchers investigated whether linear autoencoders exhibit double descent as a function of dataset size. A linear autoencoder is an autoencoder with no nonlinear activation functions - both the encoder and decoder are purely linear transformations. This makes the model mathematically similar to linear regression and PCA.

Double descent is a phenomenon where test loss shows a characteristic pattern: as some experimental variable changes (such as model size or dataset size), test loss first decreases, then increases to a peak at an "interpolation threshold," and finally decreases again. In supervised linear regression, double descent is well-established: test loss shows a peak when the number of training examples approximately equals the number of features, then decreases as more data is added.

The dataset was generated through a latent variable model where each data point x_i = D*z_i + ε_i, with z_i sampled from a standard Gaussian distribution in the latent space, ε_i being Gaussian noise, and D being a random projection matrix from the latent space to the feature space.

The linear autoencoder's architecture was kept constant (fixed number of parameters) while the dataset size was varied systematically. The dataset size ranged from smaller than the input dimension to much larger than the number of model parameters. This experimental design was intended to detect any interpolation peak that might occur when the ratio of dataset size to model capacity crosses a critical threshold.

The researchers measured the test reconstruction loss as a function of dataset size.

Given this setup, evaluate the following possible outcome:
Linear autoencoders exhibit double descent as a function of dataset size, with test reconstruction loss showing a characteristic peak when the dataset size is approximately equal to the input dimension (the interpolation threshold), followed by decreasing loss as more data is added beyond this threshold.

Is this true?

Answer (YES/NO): NO